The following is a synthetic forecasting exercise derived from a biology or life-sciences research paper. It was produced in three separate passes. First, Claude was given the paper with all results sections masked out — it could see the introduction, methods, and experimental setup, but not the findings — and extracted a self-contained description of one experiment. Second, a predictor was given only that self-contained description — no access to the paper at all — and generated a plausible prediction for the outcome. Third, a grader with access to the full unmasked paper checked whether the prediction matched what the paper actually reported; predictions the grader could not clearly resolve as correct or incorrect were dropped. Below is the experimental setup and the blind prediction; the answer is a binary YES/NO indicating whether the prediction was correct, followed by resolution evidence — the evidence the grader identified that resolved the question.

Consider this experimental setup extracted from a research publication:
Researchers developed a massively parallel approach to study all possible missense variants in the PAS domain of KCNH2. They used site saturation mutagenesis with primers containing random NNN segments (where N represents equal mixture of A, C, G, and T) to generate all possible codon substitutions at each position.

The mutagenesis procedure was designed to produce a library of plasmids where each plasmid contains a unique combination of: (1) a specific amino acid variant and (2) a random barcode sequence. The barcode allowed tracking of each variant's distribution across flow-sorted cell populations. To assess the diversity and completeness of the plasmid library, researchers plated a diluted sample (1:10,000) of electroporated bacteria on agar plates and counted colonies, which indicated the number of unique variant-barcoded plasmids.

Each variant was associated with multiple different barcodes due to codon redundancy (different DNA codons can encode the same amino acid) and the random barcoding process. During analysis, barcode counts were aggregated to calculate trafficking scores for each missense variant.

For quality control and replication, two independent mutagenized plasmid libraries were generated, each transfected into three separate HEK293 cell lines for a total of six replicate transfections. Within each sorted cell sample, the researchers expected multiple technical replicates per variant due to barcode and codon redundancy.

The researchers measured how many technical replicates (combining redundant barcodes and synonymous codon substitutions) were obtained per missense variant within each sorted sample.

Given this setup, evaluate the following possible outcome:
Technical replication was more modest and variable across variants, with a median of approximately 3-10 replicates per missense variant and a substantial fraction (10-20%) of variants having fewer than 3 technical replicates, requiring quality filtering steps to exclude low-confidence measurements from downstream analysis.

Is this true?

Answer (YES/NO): NO